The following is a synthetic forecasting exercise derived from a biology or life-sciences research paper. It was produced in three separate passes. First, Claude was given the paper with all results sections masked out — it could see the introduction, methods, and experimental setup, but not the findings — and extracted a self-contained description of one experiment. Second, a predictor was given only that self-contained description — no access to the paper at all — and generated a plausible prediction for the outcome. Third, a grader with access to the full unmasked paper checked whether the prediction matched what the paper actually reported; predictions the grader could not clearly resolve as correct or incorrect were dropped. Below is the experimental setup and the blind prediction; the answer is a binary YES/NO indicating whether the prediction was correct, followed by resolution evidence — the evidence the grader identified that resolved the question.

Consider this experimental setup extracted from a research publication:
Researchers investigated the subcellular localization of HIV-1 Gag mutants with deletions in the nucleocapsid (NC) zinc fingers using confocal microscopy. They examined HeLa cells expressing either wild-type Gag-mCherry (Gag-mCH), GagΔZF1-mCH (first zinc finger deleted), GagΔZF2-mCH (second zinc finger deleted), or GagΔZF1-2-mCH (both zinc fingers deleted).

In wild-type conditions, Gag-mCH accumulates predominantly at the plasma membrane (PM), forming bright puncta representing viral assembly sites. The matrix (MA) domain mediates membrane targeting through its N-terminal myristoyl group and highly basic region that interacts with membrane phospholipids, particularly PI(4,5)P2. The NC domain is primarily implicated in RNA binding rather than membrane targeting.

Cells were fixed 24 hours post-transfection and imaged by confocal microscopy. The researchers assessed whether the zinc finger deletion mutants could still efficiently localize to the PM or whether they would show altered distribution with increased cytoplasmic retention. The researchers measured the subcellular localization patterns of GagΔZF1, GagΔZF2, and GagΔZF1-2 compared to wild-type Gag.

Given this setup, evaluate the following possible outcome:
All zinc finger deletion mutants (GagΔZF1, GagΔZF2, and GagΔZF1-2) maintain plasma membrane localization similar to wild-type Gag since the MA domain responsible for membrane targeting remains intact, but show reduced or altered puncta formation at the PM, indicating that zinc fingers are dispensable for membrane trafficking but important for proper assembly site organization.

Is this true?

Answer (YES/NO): NO